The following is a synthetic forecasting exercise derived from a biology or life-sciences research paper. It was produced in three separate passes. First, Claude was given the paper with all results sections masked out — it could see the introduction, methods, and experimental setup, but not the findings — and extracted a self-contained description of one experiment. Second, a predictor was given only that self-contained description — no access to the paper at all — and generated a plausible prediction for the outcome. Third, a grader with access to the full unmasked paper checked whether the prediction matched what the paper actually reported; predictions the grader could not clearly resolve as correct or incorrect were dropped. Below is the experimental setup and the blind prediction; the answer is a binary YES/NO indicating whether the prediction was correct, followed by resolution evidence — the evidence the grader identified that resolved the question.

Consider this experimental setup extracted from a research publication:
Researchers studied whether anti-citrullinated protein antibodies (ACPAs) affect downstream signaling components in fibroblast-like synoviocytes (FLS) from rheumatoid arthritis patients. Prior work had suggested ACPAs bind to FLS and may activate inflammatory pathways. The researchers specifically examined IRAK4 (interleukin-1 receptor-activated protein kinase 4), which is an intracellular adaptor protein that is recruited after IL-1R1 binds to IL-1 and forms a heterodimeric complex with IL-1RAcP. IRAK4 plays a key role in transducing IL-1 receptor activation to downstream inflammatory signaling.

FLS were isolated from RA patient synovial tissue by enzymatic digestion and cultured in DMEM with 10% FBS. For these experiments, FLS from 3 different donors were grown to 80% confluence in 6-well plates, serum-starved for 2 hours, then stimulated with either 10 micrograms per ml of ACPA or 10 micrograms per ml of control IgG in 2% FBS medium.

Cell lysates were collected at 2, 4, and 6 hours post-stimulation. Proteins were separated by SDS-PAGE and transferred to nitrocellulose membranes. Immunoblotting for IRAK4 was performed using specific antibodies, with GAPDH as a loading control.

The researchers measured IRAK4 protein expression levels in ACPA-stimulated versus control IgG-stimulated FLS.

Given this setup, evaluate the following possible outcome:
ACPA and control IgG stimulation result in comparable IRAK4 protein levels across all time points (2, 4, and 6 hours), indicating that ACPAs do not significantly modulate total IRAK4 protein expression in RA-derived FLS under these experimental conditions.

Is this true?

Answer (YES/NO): NO